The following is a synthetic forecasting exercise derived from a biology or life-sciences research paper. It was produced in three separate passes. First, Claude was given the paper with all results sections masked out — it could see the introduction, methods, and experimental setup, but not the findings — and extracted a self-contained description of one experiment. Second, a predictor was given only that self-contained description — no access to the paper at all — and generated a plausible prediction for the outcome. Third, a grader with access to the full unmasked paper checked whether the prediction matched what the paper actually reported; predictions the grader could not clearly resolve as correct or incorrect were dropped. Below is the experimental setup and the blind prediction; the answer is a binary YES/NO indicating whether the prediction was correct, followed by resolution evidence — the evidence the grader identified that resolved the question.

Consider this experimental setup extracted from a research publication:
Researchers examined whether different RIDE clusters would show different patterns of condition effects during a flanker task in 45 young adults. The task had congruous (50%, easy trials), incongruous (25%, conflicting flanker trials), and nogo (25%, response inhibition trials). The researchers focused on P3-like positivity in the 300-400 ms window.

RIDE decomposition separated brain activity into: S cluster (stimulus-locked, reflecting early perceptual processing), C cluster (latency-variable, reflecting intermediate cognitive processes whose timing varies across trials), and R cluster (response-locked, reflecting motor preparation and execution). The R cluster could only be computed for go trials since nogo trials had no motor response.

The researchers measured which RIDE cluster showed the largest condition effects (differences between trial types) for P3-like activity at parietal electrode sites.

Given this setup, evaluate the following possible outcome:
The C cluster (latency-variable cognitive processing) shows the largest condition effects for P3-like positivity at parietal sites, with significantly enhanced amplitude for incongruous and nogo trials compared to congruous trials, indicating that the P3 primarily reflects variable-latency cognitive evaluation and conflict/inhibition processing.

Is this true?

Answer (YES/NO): NO